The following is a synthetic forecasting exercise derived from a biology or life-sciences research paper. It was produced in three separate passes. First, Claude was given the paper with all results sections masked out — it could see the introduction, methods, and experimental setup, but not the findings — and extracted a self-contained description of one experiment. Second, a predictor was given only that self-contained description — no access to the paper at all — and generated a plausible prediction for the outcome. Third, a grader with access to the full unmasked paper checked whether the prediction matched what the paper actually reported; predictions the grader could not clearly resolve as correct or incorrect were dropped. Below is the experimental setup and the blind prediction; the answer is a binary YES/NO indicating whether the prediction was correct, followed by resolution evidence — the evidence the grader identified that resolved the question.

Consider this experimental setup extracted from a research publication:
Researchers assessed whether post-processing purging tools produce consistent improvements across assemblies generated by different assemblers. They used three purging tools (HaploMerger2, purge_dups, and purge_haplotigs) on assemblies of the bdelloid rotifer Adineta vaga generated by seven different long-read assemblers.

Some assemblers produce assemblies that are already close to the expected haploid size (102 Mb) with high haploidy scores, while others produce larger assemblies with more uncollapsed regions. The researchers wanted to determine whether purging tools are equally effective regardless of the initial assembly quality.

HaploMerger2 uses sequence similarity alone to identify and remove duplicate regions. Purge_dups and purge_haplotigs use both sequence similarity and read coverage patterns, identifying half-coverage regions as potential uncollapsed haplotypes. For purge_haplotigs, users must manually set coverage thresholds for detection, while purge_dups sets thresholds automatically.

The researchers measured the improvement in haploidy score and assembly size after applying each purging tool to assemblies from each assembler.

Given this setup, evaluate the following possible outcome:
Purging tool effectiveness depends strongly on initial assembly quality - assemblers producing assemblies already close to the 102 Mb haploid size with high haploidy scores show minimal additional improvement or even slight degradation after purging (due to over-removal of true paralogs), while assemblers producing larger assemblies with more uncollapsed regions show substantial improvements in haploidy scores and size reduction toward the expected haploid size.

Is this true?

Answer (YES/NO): YES